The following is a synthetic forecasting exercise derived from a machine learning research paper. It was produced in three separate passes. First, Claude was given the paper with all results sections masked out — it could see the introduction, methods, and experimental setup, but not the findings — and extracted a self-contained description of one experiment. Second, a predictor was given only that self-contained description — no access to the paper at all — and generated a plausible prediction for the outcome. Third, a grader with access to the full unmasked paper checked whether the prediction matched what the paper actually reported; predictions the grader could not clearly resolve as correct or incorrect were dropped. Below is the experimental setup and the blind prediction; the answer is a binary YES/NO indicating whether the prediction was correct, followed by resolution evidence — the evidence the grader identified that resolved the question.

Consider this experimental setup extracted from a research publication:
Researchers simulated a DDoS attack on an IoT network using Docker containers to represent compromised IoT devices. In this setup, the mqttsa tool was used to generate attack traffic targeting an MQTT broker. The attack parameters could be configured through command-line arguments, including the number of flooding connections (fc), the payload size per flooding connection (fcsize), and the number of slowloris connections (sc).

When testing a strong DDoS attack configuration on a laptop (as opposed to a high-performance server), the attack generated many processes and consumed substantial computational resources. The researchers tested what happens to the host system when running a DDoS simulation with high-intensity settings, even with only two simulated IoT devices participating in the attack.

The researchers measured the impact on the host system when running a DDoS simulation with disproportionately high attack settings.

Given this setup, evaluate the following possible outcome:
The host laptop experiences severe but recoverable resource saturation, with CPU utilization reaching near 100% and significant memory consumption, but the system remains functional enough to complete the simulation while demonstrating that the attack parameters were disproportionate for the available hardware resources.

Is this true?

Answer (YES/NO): NO